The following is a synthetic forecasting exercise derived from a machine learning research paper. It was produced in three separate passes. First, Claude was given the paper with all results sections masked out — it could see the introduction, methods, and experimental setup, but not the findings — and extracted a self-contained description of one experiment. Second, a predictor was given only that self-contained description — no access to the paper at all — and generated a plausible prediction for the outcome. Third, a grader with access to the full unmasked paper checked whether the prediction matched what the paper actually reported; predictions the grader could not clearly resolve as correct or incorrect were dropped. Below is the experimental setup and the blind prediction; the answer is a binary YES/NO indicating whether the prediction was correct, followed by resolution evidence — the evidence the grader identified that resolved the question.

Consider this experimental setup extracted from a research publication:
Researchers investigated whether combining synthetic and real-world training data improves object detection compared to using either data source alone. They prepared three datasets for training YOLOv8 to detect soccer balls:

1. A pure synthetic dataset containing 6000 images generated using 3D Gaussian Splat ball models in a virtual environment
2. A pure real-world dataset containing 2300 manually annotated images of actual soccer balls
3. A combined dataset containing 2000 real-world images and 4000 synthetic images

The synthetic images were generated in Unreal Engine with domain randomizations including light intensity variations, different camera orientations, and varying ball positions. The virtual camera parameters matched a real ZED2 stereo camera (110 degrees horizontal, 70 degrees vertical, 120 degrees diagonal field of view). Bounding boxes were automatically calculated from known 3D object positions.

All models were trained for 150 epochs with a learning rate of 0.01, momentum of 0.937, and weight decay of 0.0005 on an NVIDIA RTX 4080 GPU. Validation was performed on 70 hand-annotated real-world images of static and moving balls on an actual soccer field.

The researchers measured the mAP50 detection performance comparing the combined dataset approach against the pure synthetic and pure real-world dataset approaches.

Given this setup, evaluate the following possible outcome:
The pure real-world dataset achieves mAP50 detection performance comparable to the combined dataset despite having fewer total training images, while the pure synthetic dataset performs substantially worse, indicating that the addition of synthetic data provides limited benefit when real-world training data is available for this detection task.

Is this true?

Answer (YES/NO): NO